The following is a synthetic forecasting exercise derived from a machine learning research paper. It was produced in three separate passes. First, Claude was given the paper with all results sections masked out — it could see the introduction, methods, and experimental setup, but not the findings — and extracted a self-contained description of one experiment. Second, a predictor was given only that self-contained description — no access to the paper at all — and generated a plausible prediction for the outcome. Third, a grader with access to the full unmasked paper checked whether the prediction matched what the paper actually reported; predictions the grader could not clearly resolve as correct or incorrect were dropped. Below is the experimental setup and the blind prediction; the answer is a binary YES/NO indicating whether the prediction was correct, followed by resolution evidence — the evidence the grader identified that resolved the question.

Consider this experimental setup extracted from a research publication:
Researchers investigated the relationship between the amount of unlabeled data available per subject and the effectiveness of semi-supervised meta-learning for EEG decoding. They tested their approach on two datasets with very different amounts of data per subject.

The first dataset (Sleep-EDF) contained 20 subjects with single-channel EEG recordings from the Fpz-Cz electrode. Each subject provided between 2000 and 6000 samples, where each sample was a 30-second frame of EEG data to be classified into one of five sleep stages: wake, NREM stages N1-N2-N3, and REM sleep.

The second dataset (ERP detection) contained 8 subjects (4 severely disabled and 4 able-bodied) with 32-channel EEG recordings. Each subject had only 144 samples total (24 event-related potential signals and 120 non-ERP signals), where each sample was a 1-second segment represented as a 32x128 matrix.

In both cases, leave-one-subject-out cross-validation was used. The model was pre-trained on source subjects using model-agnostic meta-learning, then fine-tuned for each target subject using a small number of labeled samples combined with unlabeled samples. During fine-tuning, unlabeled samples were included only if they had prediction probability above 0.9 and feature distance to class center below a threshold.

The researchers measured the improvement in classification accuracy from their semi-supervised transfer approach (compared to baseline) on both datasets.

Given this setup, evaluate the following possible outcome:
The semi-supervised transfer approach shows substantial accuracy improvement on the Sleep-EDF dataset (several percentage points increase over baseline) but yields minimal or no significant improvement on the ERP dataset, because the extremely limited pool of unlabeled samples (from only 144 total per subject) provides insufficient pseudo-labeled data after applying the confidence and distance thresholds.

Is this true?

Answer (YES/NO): NO